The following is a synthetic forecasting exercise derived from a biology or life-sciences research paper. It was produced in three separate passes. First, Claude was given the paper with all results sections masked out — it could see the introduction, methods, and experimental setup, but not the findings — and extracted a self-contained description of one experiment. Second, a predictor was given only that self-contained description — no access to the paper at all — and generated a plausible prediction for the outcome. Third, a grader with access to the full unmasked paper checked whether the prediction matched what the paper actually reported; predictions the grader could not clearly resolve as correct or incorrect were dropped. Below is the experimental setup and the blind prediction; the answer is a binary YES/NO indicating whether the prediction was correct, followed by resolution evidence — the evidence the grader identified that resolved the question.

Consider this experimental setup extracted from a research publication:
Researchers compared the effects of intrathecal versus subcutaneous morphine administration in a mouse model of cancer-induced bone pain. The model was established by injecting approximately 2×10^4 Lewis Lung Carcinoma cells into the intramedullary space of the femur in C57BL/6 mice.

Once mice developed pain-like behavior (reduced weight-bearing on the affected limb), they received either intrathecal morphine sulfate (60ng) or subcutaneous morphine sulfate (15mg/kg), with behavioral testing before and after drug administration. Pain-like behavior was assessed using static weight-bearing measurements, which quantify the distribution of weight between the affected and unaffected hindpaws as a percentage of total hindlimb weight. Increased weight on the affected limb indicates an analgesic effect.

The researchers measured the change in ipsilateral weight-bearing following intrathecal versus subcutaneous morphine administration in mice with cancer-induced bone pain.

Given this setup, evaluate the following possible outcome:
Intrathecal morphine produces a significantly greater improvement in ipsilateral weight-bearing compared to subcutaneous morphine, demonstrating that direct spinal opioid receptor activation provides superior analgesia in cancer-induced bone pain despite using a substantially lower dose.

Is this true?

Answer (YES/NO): NO